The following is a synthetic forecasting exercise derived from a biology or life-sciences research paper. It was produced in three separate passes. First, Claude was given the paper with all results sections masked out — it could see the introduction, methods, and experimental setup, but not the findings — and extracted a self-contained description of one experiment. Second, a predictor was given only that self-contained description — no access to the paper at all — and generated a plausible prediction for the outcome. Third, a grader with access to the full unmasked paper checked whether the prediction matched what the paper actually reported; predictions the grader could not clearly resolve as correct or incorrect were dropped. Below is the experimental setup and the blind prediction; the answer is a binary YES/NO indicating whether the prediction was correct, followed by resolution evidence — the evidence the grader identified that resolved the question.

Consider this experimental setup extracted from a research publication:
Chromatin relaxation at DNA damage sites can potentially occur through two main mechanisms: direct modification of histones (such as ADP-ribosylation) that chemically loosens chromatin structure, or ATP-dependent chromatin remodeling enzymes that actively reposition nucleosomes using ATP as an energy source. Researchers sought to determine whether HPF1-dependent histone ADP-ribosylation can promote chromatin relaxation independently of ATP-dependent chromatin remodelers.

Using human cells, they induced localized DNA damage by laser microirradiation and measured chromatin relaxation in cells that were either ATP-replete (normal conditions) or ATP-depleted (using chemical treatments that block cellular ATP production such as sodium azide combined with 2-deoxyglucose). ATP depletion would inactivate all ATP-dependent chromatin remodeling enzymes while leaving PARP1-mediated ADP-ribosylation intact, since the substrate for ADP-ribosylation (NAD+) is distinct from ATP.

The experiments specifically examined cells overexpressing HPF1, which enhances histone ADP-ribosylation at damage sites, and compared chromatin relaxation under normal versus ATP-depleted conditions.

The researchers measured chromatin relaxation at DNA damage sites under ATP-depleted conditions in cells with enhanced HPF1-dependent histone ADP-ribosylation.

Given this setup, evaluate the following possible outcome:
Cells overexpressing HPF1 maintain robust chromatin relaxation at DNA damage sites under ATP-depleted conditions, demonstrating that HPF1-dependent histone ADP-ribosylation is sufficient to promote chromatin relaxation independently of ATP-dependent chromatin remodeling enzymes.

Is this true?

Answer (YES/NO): YES